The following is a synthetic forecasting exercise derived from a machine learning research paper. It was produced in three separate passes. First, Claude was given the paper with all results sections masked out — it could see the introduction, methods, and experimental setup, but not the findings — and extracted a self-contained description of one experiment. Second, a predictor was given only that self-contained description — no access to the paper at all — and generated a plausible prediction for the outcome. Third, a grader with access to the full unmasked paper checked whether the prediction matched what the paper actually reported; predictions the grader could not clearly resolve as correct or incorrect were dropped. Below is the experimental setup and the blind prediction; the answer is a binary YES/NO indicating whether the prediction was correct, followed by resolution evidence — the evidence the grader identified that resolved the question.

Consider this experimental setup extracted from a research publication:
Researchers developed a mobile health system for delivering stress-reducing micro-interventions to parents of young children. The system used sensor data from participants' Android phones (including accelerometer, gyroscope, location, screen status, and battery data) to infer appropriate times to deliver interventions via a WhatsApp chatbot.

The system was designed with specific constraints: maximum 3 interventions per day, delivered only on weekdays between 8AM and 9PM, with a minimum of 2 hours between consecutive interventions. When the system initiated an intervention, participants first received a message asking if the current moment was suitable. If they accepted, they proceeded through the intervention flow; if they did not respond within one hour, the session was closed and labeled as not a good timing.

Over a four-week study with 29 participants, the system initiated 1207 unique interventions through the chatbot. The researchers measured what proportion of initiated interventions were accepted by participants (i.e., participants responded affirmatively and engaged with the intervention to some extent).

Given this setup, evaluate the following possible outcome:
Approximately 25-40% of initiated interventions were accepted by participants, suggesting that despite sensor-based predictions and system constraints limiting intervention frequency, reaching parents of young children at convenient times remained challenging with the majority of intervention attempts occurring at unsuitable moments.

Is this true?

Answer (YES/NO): NO